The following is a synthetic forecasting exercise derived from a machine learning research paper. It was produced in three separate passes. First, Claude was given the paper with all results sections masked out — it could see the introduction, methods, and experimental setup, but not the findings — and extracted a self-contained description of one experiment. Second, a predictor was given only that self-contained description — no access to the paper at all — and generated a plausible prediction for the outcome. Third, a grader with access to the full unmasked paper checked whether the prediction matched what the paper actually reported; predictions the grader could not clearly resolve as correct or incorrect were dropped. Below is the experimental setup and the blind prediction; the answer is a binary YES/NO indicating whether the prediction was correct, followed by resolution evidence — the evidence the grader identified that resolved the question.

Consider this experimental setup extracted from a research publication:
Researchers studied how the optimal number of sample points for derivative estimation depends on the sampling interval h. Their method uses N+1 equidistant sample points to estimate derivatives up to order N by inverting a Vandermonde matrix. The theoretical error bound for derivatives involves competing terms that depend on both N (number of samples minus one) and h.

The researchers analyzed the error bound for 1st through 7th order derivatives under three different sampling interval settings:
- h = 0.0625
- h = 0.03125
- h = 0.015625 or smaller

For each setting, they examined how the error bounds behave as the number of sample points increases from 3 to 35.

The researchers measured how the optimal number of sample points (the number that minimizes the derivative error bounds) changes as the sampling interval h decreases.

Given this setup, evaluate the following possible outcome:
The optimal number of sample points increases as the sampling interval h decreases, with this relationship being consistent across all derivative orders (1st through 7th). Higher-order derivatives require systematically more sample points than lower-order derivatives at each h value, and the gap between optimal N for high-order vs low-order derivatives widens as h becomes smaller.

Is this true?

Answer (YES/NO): NO